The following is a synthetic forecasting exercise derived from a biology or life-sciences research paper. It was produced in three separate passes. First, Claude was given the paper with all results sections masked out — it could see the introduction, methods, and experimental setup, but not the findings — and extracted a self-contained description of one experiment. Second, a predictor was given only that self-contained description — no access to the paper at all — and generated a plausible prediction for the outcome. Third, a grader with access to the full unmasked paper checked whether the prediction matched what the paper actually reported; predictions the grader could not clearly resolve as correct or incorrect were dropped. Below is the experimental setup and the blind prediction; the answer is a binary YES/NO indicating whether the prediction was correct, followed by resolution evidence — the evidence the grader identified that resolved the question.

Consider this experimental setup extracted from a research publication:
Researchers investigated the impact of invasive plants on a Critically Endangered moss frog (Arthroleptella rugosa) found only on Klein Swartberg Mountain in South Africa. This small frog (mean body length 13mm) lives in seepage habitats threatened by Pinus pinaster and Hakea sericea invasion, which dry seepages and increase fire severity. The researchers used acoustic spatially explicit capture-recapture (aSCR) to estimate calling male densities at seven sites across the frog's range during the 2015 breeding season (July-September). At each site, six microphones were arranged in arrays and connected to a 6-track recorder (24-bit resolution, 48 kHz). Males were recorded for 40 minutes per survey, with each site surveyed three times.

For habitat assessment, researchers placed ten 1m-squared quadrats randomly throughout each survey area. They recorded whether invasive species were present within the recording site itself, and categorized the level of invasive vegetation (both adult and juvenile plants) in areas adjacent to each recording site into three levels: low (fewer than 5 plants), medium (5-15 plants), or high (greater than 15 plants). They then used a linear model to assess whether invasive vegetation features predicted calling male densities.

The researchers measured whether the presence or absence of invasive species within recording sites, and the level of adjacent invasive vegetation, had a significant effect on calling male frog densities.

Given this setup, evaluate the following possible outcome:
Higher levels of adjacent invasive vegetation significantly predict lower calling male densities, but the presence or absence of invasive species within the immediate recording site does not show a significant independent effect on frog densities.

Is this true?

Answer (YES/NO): NO